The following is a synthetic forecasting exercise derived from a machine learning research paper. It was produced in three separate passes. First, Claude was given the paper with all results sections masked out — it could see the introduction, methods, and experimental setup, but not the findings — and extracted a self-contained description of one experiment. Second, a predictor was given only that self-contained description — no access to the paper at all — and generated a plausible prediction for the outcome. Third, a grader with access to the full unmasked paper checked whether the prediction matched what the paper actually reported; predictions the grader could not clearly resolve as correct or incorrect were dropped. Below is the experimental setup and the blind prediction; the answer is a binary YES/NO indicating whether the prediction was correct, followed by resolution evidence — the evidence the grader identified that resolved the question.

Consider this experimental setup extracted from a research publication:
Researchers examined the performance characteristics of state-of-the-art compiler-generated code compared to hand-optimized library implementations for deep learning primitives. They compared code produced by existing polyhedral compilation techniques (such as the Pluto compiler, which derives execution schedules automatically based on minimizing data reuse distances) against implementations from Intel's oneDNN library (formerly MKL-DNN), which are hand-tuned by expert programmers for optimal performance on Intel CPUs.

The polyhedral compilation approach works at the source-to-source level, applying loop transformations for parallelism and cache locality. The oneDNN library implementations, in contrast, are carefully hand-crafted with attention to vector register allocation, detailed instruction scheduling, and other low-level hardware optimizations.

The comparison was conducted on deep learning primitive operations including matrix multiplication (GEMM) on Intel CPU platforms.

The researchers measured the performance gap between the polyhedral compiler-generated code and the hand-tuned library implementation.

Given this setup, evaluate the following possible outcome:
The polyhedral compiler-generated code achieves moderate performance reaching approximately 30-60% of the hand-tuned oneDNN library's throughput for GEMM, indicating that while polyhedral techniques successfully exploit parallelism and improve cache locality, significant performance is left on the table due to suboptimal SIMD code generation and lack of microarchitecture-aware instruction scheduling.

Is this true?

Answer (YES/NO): NO